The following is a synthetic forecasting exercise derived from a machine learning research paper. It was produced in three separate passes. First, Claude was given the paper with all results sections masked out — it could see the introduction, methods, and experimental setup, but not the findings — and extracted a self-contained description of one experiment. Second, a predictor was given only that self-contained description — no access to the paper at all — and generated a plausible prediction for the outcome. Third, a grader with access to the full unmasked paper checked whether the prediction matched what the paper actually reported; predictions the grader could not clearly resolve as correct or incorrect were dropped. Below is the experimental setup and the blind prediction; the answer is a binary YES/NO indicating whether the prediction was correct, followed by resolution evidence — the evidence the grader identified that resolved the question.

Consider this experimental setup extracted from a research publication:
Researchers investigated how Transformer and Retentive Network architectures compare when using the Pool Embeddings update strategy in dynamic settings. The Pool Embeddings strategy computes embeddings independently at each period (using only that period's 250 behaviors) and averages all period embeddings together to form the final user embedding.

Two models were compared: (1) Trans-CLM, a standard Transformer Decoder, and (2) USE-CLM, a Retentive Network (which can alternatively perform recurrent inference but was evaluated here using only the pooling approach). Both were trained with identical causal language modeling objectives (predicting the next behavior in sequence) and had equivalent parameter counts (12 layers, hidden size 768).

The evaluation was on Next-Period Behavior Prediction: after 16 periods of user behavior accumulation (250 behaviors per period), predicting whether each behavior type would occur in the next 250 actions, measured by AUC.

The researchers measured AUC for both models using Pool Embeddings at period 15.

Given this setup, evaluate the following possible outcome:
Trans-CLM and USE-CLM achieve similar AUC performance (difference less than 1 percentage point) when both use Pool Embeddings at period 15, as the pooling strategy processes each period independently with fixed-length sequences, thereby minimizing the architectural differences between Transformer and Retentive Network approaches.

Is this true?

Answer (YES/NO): YES